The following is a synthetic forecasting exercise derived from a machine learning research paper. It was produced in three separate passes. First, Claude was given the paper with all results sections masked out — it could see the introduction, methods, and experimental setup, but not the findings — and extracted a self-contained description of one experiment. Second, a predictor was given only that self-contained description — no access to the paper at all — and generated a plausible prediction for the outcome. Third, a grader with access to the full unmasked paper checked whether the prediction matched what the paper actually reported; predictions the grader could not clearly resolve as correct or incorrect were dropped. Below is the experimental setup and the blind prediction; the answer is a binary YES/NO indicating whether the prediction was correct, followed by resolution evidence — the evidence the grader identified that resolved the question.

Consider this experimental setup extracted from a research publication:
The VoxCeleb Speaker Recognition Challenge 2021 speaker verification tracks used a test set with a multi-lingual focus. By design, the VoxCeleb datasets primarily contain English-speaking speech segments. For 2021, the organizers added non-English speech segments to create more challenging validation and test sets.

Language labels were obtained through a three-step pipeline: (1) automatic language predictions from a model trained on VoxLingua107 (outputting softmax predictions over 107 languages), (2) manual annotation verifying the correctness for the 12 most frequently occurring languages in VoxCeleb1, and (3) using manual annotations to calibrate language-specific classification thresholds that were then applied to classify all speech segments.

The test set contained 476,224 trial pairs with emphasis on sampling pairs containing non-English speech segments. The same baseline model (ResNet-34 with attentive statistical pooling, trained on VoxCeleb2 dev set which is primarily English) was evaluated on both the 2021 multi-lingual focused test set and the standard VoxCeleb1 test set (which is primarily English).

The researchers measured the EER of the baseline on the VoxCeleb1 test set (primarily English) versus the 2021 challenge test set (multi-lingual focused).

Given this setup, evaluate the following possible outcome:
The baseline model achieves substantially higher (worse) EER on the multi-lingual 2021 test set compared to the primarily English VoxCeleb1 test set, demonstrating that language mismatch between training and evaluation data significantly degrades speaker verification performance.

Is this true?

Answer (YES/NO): YES